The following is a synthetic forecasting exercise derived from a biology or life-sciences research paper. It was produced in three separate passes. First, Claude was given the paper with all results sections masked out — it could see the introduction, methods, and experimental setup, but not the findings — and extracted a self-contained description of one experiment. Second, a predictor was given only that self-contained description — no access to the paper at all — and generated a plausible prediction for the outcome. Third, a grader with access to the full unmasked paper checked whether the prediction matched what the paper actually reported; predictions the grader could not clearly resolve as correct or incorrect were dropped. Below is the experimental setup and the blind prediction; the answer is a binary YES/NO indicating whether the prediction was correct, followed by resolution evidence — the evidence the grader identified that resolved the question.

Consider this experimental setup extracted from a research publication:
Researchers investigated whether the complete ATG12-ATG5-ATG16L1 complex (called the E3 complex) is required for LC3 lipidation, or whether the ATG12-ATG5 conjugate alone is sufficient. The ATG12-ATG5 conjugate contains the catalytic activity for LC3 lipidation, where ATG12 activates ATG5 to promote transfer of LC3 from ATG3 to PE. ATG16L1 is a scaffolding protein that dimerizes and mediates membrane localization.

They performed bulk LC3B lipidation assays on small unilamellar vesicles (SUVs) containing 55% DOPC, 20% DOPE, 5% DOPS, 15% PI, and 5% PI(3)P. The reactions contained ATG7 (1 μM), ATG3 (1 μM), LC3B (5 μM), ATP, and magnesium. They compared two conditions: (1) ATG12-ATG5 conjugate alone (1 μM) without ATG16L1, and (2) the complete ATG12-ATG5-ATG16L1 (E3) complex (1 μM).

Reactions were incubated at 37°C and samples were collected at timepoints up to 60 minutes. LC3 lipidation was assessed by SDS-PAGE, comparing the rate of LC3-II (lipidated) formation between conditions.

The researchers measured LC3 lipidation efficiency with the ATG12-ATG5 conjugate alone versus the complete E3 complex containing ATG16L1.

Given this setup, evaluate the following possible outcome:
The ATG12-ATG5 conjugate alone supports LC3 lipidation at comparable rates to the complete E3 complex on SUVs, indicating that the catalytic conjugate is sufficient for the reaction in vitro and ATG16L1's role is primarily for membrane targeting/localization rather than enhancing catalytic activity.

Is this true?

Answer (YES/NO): NO